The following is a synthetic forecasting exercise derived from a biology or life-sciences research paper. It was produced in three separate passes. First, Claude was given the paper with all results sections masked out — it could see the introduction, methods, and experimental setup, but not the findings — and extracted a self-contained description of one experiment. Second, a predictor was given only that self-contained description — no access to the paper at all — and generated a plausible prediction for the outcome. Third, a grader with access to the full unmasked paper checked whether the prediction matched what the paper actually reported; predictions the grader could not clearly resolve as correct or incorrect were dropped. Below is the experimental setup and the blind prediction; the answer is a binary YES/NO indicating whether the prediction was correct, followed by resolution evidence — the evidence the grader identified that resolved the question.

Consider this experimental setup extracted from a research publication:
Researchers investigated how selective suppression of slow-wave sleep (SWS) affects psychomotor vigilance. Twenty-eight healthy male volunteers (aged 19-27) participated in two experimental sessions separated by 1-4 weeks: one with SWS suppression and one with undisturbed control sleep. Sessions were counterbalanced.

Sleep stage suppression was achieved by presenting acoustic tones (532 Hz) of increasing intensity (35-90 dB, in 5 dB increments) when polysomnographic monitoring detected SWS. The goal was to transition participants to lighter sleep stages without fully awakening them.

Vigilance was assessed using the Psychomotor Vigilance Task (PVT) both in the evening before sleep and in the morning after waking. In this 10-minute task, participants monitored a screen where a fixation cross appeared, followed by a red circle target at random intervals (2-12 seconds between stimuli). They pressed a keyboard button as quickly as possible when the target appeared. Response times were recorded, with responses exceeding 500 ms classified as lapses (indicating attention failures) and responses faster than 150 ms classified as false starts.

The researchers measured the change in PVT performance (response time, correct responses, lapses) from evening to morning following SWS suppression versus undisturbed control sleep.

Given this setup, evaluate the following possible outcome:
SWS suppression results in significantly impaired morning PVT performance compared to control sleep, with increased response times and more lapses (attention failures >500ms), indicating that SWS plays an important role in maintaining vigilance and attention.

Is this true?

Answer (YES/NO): NO